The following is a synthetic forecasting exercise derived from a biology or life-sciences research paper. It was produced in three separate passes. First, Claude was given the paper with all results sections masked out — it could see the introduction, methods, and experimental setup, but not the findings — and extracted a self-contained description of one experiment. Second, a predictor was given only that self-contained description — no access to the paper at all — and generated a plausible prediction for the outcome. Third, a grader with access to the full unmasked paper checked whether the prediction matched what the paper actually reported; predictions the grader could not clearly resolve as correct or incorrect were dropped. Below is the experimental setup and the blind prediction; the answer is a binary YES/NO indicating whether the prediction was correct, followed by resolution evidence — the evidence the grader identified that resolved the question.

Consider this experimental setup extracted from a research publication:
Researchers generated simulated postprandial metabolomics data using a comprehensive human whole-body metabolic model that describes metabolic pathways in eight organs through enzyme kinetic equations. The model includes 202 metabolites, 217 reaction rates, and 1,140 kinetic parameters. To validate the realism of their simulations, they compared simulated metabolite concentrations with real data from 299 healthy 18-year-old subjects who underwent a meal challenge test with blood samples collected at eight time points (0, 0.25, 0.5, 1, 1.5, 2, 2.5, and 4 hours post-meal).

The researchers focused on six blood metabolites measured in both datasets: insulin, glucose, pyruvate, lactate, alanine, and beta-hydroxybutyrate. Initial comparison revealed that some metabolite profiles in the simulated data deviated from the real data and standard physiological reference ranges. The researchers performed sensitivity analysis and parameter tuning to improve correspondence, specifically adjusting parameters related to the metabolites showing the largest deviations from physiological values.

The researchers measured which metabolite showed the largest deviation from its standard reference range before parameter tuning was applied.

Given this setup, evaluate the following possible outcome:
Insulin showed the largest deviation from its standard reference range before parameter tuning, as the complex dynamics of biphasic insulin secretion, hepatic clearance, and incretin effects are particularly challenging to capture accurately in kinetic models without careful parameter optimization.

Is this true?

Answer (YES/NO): NO